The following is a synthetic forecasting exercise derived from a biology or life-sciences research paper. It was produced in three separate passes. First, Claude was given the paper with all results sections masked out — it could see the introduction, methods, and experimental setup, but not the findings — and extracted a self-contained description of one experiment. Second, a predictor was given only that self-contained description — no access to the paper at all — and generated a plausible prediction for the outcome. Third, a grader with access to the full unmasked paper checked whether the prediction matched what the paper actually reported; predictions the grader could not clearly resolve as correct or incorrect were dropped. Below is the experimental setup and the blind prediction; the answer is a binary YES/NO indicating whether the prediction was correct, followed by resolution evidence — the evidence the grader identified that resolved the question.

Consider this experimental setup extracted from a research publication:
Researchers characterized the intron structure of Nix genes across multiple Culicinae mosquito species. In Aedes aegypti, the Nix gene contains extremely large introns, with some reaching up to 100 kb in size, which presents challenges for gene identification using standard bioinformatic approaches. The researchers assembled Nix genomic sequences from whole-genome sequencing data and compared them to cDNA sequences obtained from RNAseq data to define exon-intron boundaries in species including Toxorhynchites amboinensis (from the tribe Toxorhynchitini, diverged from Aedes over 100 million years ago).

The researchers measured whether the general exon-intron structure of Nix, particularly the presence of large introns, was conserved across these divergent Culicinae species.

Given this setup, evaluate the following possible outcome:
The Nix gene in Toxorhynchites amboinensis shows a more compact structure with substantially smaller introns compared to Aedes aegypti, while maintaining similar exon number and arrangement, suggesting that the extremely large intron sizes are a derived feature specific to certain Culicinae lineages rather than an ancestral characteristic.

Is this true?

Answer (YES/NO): NO